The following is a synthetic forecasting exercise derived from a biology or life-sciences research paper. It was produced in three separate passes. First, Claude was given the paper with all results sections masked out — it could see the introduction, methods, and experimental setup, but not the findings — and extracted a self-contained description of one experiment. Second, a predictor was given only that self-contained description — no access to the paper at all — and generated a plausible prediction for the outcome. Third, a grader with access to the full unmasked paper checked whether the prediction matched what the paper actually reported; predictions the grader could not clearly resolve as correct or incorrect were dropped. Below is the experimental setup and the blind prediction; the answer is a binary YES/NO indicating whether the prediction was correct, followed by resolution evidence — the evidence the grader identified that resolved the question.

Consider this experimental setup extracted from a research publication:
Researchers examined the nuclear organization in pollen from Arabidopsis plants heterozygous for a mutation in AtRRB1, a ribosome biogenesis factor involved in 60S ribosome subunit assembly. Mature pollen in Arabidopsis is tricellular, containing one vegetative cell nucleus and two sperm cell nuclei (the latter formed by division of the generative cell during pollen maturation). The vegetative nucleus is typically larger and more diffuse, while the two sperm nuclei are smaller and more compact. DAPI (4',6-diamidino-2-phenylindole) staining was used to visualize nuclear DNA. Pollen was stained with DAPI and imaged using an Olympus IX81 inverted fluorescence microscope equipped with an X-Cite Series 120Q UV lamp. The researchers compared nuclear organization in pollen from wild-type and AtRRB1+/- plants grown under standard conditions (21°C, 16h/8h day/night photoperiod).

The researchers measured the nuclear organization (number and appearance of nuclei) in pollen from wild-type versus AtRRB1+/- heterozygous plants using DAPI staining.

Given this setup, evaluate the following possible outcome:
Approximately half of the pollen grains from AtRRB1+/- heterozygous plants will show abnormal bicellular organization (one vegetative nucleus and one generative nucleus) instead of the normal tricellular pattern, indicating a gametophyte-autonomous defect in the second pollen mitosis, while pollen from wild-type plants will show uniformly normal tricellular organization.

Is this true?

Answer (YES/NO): NO